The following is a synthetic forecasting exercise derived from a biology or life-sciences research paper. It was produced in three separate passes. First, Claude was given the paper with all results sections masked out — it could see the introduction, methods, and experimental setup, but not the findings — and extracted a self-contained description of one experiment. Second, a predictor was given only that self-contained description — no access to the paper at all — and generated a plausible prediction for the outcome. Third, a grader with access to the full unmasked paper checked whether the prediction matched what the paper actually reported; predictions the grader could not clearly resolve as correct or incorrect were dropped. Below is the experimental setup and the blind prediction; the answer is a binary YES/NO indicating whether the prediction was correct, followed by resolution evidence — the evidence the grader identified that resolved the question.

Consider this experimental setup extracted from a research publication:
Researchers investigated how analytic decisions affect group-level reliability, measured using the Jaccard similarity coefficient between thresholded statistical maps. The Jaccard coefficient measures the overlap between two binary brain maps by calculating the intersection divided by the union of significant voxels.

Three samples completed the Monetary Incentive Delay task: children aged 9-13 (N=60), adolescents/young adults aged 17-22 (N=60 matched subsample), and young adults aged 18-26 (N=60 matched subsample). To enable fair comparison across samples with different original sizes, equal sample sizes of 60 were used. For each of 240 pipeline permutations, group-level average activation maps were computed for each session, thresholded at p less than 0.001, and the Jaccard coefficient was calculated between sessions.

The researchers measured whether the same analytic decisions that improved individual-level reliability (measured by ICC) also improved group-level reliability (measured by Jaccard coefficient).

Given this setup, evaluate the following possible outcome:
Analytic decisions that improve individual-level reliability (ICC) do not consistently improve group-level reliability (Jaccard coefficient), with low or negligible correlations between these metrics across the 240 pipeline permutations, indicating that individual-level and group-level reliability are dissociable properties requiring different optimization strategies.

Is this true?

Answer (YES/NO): NO